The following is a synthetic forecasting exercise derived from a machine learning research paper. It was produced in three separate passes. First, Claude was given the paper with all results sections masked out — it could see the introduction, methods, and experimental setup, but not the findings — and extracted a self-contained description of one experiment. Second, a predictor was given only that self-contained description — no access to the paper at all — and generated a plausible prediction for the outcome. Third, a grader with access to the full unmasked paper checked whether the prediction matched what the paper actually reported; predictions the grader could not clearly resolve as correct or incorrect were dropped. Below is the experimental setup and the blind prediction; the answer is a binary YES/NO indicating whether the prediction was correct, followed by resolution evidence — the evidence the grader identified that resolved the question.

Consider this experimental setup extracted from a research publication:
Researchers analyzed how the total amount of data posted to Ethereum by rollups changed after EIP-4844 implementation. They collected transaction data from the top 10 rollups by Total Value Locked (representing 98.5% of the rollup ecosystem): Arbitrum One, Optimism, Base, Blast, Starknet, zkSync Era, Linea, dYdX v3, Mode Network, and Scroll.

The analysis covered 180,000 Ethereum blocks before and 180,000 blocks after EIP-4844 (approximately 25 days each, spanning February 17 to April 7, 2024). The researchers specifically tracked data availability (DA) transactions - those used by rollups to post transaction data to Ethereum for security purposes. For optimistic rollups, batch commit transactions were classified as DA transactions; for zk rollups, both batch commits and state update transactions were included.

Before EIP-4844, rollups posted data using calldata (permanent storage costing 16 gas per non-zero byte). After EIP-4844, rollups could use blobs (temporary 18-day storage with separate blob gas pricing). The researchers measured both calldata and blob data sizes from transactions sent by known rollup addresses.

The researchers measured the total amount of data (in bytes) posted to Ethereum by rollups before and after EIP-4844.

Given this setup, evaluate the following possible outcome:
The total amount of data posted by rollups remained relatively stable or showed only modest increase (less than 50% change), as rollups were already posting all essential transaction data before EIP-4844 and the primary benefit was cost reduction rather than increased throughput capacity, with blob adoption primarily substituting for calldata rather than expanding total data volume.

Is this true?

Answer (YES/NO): NO